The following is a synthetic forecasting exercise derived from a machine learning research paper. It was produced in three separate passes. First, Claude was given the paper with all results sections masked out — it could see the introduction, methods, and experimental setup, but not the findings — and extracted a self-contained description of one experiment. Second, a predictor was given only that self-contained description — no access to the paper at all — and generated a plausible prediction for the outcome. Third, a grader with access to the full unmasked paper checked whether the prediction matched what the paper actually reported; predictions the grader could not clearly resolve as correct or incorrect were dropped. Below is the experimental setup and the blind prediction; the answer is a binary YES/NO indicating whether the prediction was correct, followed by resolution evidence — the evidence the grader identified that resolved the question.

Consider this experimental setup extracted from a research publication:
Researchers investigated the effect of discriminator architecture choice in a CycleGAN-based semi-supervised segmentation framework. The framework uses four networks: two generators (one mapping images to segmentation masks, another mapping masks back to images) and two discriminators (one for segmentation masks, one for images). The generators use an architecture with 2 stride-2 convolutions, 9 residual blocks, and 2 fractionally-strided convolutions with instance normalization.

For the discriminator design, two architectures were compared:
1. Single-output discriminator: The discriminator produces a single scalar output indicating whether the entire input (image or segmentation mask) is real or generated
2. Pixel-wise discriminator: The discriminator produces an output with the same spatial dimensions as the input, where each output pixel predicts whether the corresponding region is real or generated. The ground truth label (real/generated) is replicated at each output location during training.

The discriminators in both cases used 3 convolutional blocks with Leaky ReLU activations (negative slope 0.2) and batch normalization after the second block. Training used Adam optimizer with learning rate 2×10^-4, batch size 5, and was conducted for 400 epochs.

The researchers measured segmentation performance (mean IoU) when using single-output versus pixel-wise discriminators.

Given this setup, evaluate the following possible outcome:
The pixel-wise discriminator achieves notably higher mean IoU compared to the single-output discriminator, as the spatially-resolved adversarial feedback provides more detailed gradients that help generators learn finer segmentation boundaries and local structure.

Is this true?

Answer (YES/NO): NO